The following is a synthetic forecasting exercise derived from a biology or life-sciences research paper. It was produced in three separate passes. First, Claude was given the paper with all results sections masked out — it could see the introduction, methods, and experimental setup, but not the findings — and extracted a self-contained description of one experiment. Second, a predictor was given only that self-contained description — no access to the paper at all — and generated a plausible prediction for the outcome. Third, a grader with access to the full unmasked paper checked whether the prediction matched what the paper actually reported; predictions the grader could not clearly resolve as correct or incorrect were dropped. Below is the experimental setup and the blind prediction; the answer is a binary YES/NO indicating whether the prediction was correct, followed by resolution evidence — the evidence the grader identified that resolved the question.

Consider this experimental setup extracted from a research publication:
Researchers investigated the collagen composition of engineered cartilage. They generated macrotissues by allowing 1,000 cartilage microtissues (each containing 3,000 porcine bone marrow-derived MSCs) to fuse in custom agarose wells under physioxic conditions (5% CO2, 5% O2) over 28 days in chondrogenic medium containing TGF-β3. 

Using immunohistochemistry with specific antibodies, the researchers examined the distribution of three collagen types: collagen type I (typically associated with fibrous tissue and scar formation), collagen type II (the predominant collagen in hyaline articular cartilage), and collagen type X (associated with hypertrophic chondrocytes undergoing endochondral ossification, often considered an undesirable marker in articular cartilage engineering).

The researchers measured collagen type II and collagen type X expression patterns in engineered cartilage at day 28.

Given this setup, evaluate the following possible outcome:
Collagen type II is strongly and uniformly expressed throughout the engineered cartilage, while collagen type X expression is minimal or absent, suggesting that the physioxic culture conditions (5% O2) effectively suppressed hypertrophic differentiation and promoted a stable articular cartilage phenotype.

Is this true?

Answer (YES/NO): NO